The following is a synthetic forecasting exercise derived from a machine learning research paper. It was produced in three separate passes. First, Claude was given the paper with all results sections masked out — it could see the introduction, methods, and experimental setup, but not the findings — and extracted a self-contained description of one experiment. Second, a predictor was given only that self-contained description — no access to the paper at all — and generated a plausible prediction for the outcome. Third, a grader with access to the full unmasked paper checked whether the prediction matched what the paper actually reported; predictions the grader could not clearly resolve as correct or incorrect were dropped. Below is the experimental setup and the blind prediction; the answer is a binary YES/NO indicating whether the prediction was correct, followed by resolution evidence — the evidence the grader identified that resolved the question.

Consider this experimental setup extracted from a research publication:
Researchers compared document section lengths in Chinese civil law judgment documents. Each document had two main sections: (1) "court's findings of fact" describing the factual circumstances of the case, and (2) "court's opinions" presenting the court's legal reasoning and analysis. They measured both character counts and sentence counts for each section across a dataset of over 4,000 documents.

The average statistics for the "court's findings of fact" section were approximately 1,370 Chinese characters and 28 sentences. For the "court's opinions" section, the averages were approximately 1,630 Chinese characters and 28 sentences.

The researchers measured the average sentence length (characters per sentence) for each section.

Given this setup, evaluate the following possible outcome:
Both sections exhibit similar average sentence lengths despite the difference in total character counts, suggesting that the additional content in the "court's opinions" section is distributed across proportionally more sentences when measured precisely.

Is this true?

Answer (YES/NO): NO